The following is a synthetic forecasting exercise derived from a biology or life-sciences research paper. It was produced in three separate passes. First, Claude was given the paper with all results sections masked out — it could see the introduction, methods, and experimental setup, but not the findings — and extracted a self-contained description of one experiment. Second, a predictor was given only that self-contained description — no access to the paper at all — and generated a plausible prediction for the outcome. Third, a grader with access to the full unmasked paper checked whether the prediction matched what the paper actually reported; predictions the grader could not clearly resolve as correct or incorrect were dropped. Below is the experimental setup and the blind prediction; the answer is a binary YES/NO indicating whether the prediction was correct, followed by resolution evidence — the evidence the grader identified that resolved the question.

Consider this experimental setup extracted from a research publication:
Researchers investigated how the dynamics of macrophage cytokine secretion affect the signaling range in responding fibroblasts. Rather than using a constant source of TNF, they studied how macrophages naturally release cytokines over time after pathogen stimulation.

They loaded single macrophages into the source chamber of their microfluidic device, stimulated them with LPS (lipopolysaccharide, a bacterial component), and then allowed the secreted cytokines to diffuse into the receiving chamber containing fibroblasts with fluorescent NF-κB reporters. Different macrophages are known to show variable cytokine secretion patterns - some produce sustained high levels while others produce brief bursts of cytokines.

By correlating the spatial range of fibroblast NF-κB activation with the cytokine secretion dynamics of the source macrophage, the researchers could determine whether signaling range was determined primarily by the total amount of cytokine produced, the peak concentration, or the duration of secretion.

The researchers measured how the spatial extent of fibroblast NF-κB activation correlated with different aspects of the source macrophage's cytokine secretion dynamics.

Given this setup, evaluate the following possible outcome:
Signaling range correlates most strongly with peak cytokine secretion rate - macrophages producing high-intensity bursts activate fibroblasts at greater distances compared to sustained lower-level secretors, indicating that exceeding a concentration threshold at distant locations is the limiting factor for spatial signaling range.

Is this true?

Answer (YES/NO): YES